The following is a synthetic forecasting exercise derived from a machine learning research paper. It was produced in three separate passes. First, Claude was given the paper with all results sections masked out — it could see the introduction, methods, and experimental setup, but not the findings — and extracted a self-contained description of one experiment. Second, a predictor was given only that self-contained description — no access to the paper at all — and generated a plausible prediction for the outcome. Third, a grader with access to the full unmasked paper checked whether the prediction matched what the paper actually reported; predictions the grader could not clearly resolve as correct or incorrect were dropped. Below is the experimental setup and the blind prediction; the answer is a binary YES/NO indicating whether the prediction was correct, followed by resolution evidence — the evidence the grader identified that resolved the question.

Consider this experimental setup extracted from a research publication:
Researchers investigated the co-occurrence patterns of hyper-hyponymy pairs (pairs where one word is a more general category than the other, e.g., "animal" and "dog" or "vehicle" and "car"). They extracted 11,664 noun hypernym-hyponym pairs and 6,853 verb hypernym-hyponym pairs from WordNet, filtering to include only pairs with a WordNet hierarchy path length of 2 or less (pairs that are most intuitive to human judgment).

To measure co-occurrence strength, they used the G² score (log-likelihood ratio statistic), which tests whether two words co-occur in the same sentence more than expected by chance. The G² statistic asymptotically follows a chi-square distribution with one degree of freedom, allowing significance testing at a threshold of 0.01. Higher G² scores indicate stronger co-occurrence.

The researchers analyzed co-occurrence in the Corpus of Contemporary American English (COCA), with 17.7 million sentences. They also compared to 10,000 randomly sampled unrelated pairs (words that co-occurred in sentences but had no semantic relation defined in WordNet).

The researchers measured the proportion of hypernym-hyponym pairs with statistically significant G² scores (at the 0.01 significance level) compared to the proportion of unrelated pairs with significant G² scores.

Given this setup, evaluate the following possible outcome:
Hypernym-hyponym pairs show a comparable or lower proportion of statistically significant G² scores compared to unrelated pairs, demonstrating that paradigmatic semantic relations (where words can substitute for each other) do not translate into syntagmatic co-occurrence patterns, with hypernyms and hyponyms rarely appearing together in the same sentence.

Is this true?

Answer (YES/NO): NO